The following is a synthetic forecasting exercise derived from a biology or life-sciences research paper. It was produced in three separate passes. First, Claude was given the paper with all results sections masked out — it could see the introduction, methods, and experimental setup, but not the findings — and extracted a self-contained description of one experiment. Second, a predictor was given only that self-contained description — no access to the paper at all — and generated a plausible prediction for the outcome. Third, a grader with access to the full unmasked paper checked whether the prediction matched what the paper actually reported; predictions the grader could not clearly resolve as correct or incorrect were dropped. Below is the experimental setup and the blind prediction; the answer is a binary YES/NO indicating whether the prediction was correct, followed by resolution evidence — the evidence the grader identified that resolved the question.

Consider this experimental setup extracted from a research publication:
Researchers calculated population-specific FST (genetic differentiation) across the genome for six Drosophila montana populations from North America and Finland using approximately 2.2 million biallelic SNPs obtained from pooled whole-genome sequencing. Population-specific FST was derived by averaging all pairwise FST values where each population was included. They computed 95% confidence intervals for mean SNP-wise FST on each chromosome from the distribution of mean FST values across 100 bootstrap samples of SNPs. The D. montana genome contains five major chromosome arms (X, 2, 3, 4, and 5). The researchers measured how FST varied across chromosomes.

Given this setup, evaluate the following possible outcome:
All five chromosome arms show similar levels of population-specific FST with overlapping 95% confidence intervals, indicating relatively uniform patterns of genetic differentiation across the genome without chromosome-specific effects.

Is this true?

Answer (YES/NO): NO